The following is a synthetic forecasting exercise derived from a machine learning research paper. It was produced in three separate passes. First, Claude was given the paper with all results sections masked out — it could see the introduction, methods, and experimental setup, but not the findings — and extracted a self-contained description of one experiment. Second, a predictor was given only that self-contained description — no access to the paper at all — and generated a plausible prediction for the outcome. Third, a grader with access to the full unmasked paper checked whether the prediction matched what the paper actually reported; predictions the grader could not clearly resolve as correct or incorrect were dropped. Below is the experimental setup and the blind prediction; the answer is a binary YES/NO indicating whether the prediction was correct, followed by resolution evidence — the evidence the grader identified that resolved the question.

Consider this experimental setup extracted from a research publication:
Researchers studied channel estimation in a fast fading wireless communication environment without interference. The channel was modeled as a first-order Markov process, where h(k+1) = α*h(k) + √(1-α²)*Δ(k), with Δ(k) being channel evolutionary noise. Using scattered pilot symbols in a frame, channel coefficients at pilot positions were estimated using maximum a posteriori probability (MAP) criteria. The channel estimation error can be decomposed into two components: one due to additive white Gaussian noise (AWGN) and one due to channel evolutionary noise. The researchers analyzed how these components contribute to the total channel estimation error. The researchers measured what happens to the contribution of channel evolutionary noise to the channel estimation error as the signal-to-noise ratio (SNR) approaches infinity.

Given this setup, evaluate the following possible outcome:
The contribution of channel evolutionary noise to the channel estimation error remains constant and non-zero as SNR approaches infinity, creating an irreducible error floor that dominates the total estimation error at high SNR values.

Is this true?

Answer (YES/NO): NO